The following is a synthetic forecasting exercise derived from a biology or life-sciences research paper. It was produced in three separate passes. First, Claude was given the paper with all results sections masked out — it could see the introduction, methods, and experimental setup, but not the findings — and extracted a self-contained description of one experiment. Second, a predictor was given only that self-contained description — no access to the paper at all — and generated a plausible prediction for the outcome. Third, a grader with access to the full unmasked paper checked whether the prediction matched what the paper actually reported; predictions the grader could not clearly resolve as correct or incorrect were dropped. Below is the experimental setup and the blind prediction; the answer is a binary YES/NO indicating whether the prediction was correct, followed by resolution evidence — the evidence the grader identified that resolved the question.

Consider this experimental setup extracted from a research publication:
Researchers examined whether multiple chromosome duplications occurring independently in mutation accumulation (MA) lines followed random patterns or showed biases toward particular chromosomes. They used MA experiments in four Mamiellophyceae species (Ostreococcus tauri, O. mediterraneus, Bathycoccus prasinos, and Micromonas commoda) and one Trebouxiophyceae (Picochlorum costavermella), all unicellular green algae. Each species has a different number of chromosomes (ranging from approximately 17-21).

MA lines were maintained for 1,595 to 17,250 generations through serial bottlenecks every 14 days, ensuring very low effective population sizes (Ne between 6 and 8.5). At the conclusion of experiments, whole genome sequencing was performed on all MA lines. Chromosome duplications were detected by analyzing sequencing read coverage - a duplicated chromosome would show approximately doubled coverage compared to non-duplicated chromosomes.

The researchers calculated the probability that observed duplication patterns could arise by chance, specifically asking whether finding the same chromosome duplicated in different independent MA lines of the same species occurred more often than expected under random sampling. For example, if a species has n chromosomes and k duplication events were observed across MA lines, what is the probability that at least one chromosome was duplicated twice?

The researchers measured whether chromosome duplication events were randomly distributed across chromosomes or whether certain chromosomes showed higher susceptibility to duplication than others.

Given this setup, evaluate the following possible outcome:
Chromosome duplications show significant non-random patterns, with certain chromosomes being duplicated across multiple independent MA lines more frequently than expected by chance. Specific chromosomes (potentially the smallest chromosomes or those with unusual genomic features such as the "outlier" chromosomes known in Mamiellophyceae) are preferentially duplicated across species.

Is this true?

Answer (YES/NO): NO